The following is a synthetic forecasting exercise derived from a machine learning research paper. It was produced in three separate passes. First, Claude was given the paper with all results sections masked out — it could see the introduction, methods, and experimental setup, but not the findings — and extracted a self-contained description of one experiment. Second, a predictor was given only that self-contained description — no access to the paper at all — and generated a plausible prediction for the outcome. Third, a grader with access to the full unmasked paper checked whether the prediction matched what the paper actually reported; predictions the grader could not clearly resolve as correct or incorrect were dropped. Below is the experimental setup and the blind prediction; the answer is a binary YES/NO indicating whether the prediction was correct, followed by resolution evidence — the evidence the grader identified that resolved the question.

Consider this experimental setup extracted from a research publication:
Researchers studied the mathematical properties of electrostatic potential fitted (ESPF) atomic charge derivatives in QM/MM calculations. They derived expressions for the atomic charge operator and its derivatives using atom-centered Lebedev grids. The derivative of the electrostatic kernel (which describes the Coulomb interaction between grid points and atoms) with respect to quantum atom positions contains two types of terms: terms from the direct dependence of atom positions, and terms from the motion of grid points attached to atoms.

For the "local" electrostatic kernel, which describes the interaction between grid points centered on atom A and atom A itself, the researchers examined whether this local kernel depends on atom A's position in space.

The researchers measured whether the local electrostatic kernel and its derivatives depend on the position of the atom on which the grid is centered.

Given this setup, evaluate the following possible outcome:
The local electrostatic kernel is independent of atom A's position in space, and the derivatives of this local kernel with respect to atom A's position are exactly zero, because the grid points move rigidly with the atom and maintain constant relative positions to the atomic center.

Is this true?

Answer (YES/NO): YES